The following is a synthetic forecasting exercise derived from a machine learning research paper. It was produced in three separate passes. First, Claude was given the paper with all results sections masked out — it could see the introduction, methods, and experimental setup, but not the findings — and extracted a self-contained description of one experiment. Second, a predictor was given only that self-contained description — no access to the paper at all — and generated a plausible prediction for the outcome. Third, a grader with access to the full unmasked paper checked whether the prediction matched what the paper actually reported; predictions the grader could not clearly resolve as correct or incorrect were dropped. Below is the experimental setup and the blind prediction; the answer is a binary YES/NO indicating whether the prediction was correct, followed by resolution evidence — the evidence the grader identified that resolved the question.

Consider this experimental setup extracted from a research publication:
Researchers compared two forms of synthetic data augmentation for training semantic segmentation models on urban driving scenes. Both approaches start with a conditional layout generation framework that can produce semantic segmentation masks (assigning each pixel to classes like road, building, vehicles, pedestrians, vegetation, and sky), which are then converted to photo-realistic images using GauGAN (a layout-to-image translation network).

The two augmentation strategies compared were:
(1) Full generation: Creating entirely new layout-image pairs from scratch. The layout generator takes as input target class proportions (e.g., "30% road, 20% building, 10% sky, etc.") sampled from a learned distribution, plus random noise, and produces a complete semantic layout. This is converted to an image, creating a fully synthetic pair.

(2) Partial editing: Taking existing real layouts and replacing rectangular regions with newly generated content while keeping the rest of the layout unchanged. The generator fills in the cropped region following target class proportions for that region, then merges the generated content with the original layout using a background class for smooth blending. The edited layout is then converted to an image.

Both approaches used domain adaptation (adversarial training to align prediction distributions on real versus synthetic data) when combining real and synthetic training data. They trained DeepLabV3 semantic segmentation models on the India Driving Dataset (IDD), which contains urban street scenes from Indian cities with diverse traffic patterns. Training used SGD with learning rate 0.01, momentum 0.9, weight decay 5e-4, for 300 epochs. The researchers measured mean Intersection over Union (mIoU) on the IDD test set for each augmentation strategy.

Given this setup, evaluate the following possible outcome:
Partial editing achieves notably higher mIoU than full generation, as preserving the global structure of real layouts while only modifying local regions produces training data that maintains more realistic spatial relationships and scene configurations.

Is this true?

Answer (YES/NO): NO